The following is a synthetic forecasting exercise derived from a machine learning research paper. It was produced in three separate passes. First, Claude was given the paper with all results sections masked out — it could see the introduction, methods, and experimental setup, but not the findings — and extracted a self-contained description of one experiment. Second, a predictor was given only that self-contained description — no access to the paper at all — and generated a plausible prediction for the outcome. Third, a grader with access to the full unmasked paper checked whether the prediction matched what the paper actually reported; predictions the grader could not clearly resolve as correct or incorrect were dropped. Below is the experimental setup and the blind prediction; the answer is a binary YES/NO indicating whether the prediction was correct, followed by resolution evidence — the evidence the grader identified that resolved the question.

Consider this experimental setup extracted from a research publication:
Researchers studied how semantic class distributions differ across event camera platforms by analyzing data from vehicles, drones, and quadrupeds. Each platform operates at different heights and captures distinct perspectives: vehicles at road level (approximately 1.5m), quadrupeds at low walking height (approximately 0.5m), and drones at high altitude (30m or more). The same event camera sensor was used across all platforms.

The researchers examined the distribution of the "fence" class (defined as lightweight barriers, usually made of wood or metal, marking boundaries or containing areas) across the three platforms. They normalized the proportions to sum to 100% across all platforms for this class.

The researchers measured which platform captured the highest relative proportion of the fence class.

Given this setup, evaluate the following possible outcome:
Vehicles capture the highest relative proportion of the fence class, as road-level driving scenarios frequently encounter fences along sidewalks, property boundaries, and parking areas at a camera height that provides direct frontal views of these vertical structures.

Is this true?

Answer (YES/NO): NO